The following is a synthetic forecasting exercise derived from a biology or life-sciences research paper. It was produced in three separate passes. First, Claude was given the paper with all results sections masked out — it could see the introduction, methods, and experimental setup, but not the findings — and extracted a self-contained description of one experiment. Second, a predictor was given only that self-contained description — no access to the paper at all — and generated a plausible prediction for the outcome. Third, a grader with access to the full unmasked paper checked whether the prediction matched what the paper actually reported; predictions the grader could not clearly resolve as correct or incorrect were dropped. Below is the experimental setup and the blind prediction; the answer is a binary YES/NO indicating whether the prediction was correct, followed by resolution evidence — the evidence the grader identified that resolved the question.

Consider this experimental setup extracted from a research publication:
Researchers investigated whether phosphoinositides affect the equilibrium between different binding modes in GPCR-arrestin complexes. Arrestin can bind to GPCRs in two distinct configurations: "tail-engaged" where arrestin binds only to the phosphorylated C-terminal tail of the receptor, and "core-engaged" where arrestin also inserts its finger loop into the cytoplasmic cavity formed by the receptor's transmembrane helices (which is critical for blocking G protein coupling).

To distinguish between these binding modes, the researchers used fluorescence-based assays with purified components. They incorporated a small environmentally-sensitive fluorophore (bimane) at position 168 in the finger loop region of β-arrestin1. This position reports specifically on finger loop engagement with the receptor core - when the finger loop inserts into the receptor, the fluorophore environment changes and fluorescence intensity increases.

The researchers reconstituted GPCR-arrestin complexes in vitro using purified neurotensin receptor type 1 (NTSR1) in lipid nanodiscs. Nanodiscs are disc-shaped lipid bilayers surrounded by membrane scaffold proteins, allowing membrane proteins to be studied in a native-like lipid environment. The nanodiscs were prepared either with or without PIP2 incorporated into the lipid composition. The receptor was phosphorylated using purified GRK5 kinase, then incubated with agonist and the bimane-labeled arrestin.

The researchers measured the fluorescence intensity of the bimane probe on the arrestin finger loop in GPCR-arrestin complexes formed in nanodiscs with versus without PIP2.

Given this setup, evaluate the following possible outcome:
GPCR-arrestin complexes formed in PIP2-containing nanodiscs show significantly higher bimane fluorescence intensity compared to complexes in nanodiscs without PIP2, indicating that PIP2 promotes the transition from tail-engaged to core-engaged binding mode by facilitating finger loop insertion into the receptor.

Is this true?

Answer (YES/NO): YES